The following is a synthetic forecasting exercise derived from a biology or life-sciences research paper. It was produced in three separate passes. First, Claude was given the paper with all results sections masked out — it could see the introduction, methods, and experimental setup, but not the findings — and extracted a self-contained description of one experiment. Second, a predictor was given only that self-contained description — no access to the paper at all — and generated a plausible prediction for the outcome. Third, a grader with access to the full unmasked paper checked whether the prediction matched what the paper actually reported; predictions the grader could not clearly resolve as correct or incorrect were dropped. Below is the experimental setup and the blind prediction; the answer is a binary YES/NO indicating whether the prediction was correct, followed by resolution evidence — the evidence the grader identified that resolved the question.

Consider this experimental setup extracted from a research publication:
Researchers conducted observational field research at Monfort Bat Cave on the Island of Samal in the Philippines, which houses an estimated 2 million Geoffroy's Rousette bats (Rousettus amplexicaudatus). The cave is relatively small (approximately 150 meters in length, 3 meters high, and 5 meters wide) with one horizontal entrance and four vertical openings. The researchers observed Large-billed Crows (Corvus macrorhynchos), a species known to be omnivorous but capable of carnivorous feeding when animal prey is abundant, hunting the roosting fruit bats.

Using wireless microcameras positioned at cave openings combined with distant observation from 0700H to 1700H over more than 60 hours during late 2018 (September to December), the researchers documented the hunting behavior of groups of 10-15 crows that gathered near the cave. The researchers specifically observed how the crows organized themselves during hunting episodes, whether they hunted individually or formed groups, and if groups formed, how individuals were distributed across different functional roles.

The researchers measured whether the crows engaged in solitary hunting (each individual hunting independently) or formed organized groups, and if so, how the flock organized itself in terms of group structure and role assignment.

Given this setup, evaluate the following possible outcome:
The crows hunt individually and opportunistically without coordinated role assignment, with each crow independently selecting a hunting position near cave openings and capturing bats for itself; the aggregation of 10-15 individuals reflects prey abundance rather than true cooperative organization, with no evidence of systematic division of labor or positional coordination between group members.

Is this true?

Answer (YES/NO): NO